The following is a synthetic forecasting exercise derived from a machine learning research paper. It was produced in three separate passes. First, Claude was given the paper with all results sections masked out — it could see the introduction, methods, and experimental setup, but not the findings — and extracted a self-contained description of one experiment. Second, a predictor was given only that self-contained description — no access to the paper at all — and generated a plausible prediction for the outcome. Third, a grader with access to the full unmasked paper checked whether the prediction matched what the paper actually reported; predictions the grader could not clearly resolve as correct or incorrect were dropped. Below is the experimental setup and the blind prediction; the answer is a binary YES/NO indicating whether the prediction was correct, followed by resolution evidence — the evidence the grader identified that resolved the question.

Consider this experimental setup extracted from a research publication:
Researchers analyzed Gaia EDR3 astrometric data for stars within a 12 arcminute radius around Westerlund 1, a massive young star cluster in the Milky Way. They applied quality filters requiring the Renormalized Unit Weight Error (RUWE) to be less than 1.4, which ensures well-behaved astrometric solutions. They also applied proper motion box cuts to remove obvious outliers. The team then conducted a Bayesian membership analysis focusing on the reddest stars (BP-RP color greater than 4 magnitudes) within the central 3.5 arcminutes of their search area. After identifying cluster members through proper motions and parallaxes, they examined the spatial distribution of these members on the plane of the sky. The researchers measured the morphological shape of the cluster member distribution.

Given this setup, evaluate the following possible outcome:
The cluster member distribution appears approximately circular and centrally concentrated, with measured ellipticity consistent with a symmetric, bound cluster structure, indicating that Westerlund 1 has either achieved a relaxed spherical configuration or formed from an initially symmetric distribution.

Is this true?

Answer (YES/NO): NO